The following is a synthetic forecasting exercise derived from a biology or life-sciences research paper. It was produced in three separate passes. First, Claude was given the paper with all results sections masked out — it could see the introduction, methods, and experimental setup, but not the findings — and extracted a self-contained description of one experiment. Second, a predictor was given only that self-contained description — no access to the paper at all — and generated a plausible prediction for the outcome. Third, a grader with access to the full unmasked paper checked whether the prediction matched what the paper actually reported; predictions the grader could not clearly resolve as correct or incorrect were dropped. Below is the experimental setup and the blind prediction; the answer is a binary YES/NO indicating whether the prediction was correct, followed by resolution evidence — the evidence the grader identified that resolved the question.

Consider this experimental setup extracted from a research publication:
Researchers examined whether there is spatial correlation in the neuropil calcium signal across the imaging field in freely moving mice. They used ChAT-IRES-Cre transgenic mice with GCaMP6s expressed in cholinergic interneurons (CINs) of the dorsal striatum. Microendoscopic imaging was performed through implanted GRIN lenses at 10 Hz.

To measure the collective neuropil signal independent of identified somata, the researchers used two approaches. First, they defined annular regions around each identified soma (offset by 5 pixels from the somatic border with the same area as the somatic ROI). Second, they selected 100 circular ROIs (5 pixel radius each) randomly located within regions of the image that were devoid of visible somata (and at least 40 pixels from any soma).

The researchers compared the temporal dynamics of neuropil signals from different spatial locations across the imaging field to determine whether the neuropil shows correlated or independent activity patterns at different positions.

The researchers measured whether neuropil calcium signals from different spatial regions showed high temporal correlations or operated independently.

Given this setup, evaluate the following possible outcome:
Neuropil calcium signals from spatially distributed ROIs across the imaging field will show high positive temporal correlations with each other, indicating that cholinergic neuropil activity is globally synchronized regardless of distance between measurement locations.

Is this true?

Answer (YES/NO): YES